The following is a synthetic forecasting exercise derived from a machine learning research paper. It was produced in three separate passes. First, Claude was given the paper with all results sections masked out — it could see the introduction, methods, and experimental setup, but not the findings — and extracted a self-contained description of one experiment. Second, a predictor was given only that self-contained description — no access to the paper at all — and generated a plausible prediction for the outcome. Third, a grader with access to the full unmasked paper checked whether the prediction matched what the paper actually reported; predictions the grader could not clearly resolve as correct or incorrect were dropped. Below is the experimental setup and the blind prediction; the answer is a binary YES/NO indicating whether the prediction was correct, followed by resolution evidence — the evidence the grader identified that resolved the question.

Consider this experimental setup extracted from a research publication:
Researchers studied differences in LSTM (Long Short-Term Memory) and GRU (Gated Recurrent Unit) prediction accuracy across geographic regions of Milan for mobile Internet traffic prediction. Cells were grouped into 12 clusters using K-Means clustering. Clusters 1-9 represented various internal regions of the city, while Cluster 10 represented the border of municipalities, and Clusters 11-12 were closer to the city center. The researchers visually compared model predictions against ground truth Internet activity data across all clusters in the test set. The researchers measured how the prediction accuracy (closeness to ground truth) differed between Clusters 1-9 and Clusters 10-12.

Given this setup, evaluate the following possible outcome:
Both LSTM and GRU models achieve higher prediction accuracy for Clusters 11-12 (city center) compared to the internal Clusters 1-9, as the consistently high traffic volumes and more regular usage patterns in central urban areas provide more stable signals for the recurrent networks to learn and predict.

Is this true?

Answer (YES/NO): YES